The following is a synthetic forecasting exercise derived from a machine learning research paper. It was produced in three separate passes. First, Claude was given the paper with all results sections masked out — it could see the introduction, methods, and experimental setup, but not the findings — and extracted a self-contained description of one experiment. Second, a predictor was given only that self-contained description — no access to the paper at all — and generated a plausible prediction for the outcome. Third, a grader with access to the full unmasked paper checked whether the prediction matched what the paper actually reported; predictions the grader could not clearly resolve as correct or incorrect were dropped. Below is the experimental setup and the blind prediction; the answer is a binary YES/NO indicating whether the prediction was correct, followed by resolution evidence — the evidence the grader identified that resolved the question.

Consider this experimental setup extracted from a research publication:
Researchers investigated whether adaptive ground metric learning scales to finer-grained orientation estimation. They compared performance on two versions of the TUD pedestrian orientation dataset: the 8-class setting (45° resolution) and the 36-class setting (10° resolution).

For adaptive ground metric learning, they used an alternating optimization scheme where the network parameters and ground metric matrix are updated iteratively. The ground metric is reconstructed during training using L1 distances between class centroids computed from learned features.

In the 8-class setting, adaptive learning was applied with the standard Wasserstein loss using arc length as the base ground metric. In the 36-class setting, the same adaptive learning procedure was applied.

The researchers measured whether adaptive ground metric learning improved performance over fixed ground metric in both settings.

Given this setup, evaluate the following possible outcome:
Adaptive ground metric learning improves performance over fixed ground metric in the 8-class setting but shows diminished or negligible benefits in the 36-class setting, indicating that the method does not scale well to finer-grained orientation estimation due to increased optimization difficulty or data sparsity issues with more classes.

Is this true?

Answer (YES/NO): YES